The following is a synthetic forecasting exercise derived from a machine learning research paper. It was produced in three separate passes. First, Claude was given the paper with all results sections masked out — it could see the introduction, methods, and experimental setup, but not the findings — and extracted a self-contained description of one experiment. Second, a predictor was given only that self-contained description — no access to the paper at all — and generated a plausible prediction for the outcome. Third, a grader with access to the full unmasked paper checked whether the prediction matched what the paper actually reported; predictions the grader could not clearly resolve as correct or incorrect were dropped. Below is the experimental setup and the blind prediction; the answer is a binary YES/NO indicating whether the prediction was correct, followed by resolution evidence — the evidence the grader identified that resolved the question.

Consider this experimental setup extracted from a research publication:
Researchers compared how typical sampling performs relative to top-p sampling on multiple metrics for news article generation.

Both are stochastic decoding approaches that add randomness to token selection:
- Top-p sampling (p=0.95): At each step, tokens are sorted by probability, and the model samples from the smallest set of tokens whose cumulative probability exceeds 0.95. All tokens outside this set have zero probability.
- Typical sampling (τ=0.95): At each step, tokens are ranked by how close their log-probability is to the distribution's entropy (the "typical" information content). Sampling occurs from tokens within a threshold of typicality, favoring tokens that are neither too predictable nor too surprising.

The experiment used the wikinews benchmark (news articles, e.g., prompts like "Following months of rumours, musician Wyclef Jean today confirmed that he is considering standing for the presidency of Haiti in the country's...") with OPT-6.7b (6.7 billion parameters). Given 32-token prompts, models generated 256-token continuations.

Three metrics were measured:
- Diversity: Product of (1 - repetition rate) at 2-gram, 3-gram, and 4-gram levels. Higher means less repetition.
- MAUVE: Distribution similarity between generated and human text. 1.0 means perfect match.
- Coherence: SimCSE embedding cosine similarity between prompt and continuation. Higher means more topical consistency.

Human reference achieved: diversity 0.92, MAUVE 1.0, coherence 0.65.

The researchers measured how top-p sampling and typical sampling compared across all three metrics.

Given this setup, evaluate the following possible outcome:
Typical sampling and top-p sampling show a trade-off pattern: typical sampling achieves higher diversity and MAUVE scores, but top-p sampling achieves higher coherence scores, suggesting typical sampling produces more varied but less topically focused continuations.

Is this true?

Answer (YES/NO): NO